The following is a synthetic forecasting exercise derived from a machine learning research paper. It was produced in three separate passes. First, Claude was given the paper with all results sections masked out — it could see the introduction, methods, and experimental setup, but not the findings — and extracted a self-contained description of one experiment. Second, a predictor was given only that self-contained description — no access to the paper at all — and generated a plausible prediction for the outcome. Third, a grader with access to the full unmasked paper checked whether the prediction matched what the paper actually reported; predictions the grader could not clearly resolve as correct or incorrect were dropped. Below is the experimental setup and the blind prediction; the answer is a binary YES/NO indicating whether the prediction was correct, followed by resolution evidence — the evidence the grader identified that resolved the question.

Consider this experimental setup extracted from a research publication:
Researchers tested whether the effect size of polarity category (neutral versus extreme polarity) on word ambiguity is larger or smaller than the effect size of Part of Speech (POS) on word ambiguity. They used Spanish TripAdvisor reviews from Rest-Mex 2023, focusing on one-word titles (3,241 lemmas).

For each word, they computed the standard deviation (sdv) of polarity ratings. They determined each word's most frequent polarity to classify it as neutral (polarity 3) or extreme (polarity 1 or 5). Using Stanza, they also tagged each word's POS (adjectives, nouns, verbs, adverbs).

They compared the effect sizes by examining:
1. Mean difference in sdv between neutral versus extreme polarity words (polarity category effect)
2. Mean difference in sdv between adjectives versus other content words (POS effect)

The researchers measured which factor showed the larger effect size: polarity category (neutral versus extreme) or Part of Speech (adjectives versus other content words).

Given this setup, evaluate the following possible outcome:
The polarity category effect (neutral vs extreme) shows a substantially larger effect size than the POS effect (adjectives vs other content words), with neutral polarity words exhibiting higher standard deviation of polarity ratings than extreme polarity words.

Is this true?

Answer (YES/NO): YES